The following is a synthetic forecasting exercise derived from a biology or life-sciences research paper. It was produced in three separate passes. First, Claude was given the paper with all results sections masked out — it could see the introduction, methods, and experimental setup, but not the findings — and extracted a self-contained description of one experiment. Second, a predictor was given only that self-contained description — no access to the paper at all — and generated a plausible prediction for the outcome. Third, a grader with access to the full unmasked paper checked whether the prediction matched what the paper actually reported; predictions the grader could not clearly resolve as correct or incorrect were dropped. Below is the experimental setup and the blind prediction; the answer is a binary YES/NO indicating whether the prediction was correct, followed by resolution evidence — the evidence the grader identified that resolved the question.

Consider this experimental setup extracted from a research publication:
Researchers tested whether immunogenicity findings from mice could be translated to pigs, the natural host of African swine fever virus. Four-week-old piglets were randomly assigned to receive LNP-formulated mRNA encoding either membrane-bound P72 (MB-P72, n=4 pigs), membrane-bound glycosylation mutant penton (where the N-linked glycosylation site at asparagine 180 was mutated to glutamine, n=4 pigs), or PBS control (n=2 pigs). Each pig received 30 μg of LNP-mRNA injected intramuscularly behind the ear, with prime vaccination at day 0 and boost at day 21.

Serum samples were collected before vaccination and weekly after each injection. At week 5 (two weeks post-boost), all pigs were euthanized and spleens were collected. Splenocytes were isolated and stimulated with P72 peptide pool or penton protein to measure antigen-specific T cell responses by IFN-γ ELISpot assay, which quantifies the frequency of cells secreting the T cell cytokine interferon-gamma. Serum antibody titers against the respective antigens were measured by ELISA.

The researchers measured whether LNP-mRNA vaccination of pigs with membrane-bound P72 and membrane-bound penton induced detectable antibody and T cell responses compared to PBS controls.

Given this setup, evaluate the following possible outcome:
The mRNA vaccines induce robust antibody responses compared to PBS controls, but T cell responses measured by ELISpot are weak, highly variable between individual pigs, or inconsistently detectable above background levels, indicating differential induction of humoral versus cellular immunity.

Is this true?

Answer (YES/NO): NO